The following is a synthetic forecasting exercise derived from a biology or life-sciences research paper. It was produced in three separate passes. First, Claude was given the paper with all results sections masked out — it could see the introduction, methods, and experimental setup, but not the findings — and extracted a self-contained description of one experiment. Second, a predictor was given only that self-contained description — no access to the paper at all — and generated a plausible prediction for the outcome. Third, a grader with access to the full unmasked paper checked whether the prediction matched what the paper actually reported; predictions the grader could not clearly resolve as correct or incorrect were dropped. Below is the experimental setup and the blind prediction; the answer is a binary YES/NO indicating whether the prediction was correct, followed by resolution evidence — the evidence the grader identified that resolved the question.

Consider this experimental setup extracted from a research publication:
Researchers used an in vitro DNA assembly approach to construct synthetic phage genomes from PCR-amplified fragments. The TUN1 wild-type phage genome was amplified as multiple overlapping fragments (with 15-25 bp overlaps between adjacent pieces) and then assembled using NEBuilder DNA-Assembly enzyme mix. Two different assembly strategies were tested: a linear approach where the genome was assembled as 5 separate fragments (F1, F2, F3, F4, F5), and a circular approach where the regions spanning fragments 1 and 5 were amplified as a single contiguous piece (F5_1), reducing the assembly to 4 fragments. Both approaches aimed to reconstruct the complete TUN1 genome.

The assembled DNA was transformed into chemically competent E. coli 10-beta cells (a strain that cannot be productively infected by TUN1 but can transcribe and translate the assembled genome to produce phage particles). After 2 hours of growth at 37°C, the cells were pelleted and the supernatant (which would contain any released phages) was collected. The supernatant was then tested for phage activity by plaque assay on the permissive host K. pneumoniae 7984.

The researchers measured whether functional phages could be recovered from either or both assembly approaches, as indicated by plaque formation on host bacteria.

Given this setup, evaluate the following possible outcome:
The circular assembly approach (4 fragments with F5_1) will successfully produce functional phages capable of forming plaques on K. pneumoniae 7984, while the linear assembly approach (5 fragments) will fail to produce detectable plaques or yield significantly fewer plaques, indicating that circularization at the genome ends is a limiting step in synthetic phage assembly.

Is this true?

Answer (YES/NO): YES